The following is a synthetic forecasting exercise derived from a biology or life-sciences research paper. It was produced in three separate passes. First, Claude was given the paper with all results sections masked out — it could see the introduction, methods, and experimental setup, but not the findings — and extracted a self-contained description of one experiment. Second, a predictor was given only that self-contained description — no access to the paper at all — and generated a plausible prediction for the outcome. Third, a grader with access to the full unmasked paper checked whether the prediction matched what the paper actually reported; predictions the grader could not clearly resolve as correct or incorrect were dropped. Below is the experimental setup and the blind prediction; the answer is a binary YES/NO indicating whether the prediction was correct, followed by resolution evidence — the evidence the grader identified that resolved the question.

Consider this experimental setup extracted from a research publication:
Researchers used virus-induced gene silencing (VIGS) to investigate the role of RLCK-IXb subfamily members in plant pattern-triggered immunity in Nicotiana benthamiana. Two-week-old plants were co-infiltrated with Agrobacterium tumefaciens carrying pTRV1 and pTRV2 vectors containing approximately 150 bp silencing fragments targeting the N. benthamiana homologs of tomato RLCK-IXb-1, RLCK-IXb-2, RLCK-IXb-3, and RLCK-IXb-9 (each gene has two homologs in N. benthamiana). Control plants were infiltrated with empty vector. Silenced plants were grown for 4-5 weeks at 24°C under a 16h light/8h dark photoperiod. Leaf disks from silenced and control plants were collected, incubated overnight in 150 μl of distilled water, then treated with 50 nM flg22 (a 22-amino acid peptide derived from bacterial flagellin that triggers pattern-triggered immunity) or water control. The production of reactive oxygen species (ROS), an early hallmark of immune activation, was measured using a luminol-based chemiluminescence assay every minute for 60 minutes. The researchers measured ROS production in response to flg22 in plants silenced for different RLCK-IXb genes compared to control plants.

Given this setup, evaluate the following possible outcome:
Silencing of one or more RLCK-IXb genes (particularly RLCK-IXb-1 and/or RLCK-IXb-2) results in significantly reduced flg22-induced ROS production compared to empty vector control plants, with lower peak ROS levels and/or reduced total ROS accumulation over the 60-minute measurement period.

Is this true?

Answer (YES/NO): NO